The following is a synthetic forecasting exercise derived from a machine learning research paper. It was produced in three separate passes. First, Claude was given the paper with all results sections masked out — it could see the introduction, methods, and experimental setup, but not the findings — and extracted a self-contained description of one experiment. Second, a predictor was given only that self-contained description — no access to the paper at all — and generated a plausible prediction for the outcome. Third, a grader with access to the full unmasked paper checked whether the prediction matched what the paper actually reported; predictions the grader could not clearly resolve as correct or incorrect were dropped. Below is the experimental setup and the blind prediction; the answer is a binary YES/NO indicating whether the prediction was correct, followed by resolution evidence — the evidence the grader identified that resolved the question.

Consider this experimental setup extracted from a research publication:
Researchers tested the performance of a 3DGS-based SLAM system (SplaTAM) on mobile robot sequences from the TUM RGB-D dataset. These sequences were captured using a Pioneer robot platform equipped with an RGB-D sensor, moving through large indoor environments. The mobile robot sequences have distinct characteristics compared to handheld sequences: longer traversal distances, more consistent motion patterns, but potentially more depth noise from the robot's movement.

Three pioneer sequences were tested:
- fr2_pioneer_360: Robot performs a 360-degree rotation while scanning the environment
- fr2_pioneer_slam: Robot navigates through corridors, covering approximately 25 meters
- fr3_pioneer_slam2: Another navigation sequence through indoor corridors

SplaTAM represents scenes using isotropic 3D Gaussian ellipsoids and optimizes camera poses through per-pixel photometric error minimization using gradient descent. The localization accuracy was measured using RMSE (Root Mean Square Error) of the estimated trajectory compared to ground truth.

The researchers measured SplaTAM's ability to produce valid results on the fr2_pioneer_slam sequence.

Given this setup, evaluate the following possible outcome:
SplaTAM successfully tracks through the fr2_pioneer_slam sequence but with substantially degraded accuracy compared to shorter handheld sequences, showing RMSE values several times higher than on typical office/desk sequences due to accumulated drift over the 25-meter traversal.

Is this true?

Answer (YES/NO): NO